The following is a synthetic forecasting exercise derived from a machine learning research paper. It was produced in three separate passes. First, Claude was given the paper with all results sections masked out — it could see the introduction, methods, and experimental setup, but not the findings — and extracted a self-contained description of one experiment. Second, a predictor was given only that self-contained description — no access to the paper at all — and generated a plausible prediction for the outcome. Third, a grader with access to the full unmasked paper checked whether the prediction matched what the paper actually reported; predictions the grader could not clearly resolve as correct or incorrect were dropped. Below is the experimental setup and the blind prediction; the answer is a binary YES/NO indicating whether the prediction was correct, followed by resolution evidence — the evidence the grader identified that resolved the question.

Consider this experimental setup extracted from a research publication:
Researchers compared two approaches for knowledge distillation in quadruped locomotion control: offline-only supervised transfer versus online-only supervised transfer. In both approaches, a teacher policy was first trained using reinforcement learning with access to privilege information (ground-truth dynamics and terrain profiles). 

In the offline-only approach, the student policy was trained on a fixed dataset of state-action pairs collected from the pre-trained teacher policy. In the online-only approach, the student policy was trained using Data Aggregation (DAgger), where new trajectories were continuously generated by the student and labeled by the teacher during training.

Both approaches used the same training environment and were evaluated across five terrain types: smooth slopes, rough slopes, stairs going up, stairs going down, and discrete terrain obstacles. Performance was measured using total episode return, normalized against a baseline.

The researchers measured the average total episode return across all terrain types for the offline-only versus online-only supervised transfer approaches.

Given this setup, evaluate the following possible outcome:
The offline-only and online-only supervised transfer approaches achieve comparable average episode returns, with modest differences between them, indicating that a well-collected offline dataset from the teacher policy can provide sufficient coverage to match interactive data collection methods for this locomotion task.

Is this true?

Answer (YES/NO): NO